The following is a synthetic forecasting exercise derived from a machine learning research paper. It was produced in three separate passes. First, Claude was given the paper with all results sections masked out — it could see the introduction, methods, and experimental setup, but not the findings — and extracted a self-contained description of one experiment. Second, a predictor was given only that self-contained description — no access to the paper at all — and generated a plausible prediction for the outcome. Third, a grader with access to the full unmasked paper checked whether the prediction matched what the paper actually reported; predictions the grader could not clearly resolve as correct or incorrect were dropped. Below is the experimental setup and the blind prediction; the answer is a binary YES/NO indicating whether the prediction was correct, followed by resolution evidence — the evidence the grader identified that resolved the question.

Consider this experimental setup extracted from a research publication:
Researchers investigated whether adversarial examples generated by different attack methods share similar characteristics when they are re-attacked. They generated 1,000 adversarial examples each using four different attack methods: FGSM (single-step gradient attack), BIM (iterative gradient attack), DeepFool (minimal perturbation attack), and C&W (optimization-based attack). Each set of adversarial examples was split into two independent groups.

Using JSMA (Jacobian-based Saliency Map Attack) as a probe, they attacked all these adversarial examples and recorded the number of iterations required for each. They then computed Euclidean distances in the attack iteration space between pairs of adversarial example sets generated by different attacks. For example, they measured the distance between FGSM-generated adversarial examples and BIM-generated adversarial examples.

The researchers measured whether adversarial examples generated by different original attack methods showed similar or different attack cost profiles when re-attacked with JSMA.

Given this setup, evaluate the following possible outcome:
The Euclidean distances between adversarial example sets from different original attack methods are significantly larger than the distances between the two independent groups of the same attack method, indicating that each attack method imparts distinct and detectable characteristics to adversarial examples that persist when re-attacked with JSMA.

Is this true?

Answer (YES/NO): NO